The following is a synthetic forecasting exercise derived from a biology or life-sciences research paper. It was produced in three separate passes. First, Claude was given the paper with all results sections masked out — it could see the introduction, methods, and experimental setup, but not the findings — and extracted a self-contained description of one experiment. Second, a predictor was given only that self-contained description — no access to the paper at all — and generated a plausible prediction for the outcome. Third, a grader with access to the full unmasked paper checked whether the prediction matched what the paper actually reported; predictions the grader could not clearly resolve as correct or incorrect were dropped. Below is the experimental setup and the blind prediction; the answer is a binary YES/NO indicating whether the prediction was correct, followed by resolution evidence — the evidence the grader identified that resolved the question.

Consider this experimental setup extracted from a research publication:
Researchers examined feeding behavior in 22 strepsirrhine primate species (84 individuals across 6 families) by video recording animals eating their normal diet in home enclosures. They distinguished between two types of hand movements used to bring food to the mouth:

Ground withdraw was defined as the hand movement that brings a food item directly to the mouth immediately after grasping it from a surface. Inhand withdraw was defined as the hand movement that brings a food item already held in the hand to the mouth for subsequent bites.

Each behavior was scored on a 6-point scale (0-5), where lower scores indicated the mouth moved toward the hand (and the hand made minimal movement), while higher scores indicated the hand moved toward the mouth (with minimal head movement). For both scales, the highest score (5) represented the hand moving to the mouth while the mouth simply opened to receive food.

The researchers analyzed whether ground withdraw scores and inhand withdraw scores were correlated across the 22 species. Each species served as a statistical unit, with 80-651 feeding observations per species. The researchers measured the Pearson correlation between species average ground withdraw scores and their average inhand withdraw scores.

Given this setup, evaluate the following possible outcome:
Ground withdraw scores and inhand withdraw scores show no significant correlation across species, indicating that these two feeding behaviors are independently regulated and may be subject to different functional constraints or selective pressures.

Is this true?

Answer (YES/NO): NO